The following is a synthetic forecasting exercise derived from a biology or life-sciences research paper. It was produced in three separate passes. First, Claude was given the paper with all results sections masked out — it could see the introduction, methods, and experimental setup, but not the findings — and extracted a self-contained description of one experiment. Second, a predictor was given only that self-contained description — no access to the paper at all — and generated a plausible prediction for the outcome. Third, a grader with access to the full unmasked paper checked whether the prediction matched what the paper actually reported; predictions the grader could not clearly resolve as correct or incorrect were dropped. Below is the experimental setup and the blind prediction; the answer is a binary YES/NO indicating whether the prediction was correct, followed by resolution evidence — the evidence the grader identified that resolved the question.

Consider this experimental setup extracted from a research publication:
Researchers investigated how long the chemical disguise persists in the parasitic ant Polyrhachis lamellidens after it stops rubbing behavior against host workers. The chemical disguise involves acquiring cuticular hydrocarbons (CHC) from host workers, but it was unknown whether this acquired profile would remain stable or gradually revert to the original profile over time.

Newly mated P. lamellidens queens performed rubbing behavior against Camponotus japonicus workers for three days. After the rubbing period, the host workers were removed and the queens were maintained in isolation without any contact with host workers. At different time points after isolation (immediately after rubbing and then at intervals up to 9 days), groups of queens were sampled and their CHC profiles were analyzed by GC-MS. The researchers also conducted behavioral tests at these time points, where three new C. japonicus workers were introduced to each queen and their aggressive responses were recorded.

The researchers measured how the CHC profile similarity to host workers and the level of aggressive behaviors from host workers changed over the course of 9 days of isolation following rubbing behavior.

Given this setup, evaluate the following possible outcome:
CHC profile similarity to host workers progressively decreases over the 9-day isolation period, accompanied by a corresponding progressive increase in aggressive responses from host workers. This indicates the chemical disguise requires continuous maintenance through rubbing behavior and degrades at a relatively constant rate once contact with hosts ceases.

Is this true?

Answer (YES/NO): NO